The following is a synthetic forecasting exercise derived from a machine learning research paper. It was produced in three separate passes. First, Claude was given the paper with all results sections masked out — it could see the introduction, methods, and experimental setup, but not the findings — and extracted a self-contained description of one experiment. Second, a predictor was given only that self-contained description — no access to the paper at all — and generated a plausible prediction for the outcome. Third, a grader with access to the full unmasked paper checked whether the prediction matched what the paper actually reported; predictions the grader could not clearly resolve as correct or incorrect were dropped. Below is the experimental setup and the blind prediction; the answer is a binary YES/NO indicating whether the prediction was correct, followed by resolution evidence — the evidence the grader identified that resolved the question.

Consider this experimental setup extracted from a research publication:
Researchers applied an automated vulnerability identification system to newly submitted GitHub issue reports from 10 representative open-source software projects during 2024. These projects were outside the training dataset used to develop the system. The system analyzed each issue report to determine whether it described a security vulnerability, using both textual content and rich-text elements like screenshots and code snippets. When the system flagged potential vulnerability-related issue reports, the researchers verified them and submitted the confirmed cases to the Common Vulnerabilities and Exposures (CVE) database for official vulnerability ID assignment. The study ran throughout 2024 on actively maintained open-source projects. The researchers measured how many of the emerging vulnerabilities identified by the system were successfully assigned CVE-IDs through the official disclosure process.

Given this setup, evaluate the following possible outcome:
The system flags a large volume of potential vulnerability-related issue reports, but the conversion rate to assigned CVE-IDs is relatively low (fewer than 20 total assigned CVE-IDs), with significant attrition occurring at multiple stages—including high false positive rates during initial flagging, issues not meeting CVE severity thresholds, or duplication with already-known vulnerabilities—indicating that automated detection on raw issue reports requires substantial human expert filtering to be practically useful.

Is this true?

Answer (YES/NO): NO